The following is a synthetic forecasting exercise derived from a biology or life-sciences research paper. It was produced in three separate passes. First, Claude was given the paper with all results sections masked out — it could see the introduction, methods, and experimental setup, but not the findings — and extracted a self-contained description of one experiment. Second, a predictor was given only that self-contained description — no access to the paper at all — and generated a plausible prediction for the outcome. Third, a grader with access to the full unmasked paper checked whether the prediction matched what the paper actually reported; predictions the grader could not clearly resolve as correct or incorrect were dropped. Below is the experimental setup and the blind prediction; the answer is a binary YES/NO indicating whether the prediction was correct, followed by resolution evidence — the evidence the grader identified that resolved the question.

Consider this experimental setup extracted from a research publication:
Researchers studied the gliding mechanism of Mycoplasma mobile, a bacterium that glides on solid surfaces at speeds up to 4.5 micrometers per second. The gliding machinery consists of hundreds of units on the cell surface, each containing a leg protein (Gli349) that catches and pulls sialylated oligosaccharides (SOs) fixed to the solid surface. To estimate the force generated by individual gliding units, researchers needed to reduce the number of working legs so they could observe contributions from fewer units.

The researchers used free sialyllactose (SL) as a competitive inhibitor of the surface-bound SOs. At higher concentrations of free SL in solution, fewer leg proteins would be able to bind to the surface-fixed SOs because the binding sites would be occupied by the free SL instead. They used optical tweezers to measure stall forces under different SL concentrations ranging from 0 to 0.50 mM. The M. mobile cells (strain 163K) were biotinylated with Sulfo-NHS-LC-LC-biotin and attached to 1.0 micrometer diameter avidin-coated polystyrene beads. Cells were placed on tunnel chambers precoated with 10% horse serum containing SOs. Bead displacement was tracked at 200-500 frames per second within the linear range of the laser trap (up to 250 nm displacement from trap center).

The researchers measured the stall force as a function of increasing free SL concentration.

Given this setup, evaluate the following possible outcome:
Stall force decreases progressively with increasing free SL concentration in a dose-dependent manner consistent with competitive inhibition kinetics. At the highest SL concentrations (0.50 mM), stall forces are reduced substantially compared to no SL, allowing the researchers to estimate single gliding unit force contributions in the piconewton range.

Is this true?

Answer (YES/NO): YES